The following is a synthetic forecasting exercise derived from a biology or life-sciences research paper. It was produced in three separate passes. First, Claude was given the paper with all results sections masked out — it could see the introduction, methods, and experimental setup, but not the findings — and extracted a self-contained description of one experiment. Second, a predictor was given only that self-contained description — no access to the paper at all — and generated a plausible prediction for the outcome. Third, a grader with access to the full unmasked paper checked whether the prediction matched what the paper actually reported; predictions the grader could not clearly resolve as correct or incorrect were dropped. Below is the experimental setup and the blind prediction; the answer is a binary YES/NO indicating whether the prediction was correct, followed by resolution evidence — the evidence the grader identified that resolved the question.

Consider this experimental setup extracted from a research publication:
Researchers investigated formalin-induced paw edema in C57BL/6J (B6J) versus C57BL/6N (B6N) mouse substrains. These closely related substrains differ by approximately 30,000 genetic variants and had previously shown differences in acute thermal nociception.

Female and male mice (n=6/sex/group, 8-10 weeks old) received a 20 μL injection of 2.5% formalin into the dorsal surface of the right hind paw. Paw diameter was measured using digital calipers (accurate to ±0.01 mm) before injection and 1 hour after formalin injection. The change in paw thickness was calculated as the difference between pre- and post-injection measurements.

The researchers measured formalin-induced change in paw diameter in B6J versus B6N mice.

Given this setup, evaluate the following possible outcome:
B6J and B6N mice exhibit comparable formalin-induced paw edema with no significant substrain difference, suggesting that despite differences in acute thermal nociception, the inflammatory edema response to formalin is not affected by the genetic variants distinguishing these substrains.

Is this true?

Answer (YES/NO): NO